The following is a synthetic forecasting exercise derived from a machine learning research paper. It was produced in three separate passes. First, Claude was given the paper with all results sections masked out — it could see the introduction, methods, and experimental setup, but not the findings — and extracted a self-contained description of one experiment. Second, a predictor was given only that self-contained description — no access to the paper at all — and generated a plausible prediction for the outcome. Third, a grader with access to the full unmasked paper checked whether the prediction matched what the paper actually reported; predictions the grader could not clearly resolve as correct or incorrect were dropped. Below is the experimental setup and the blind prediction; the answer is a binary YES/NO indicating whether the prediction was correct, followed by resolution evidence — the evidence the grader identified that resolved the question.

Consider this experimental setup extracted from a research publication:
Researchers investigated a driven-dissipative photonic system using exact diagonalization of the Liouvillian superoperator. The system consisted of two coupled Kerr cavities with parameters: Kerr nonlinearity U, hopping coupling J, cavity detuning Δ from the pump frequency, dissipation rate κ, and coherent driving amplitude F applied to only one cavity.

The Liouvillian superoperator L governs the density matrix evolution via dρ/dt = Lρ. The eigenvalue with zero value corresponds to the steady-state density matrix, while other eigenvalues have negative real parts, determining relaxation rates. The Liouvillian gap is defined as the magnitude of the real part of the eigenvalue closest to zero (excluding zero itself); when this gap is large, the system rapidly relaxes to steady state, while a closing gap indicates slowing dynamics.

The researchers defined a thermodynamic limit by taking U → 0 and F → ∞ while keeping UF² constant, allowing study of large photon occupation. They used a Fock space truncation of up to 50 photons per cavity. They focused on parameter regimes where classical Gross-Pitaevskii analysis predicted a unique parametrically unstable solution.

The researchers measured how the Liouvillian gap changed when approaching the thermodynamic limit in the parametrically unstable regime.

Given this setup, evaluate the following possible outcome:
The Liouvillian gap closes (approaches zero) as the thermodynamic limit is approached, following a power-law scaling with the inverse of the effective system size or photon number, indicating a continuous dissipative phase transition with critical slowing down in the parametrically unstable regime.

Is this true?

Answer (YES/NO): NO